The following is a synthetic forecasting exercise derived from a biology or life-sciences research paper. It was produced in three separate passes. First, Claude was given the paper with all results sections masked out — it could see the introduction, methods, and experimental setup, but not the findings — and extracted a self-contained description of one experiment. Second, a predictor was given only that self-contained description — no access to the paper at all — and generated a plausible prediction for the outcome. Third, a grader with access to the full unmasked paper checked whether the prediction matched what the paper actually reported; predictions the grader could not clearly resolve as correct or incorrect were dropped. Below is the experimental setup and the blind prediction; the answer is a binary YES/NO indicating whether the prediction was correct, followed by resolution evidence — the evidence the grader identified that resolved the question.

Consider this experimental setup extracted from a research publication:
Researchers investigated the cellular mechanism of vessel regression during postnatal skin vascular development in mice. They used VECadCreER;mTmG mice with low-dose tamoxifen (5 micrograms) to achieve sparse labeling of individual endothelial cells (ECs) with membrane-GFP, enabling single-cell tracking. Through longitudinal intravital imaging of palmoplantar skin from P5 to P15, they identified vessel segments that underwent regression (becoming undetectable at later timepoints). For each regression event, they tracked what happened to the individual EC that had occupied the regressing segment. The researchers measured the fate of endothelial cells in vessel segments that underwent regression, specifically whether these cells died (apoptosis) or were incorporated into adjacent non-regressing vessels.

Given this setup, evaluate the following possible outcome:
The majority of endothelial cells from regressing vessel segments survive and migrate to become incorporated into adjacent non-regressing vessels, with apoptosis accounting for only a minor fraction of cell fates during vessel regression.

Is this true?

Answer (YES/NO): YES